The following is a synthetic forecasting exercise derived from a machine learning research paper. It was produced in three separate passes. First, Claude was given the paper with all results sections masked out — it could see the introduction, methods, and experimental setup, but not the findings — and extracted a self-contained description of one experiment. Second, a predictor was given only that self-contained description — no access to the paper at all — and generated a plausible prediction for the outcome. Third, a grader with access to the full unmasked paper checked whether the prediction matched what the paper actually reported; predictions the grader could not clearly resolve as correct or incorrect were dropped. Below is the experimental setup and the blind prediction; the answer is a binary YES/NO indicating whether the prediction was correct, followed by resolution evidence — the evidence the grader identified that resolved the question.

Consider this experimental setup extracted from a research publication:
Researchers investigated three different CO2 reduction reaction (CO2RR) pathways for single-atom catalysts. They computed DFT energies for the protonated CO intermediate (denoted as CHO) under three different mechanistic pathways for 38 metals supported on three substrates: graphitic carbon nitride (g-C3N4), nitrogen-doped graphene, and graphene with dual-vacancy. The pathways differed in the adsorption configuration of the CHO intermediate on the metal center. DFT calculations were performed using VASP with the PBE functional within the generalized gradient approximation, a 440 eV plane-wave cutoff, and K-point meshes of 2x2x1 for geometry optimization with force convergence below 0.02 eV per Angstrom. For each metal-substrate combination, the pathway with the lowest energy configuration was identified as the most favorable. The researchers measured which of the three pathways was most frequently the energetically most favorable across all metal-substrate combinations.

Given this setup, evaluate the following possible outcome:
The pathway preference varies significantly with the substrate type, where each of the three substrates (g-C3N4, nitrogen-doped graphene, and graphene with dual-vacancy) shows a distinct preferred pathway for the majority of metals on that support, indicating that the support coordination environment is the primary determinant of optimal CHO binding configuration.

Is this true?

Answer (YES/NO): NO